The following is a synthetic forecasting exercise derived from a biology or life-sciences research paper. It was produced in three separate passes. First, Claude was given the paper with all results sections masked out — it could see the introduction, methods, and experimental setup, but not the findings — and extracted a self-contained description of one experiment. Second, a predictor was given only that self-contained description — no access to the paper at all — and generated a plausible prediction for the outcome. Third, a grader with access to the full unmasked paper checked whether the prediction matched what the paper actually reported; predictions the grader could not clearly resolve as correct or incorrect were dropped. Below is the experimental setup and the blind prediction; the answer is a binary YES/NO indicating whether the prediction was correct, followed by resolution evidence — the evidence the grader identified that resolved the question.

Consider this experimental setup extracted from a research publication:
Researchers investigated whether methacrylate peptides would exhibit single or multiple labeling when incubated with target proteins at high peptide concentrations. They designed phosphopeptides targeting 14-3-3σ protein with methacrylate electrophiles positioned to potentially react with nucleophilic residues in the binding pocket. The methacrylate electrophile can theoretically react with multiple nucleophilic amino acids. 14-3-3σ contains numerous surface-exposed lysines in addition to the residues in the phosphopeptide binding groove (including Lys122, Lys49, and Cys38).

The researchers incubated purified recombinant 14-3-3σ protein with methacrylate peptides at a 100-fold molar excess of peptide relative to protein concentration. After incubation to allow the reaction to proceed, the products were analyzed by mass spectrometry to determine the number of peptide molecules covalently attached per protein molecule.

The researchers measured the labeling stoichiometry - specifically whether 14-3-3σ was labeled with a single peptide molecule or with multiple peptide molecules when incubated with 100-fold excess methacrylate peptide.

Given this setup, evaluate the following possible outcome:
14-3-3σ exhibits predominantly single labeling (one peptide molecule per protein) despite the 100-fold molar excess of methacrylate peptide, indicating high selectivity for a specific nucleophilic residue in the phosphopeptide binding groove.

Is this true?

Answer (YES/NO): YES